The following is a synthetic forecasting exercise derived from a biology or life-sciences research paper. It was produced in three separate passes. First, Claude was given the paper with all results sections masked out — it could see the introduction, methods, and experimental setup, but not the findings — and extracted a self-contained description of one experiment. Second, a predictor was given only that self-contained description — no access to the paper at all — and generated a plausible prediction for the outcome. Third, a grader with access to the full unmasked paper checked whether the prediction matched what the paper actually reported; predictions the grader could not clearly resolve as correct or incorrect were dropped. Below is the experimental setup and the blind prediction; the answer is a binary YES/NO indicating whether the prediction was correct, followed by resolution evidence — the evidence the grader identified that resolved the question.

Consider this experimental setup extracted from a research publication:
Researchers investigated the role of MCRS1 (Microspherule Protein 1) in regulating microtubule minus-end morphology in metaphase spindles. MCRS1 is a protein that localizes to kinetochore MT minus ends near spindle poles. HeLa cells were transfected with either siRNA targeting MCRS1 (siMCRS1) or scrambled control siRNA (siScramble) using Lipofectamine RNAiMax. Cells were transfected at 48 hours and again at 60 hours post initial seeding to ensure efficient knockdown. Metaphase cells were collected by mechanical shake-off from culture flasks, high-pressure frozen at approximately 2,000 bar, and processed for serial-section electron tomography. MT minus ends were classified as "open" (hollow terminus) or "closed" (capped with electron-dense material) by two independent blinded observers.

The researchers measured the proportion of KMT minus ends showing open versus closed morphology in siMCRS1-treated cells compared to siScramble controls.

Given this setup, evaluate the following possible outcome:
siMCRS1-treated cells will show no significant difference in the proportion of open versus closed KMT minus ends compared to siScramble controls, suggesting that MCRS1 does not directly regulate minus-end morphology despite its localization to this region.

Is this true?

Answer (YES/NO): NO